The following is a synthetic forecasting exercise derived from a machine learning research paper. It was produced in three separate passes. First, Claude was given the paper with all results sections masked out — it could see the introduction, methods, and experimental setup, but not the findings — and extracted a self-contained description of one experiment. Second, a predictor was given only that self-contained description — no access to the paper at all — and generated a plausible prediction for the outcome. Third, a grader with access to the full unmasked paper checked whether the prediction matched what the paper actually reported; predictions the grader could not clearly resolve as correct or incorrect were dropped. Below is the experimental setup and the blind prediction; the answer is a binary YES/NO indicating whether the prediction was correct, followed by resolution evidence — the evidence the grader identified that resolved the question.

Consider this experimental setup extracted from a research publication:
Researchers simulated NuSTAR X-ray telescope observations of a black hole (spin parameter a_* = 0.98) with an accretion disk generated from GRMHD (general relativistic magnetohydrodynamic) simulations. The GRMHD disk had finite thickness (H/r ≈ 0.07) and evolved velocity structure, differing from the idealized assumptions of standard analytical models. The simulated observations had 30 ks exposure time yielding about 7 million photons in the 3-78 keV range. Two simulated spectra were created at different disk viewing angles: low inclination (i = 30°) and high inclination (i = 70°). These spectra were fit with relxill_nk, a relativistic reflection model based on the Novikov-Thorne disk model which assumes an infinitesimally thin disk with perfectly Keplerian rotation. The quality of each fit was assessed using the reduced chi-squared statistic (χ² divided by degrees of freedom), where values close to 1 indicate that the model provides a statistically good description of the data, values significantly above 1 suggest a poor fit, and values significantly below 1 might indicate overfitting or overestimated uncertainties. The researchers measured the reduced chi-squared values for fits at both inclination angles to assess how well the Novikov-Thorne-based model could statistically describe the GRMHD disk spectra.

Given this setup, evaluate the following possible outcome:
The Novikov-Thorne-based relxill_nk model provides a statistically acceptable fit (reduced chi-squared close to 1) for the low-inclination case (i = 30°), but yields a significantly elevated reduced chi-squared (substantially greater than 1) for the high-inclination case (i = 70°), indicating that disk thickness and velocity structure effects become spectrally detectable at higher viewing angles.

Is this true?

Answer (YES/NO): NO